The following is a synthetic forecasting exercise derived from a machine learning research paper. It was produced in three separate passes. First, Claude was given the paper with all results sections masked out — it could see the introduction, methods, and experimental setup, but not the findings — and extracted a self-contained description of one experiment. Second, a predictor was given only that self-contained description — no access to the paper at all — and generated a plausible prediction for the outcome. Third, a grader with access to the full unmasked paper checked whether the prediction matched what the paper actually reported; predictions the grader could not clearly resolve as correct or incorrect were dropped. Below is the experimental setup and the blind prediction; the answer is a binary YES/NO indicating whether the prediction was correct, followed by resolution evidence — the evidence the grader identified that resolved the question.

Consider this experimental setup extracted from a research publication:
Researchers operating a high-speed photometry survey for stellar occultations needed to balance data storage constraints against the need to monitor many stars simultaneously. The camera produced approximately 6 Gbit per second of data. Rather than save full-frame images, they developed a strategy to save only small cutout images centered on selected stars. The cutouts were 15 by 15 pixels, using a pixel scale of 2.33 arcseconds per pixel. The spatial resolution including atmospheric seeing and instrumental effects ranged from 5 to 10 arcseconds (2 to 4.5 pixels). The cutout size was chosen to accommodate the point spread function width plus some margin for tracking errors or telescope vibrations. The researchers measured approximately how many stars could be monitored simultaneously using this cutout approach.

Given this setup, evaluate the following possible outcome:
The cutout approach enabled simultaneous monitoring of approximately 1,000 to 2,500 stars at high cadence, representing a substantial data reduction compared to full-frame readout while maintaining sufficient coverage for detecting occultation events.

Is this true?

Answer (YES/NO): NO